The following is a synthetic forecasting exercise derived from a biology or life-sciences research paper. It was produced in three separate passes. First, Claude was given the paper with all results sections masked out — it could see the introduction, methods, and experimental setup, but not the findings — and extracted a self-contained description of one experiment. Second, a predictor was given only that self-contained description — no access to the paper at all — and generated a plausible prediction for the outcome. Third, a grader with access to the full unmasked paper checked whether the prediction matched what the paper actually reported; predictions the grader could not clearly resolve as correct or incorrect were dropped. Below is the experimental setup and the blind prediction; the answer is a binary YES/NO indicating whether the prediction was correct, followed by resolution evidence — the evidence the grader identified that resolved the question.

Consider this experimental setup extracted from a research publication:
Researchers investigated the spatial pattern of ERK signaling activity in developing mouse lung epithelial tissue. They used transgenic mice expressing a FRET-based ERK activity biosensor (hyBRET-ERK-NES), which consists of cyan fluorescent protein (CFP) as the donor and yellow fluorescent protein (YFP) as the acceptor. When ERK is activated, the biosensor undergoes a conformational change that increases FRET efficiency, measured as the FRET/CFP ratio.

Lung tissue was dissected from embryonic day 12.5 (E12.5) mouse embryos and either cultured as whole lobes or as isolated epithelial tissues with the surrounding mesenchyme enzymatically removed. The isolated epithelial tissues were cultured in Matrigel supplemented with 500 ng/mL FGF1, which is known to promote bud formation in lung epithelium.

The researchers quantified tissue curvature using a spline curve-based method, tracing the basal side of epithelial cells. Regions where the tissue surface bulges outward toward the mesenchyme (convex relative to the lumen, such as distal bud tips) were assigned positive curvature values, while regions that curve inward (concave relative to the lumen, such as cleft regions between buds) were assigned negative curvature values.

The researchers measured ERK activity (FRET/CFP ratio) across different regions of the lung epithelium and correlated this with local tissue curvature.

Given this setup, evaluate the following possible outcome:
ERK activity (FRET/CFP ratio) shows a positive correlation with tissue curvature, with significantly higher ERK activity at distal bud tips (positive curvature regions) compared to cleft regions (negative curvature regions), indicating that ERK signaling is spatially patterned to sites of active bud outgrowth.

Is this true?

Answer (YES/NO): YES